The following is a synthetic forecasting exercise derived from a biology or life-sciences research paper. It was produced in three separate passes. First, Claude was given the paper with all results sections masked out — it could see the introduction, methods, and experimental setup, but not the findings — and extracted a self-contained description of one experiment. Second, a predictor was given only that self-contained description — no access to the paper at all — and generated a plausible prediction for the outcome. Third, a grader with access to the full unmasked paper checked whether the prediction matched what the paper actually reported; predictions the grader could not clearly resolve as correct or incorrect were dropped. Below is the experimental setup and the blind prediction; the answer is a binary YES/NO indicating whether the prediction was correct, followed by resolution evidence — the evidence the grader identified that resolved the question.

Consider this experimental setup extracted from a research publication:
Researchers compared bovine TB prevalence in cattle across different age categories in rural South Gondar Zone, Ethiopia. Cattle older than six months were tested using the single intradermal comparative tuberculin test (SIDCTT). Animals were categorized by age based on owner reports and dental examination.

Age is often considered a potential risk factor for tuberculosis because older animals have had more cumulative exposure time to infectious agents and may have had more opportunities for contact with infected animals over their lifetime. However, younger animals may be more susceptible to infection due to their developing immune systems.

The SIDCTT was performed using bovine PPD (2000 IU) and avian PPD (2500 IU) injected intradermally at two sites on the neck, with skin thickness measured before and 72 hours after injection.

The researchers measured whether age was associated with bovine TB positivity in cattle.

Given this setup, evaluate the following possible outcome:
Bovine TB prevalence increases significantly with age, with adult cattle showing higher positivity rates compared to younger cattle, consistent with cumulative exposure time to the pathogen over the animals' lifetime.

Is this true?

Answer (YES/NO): NO